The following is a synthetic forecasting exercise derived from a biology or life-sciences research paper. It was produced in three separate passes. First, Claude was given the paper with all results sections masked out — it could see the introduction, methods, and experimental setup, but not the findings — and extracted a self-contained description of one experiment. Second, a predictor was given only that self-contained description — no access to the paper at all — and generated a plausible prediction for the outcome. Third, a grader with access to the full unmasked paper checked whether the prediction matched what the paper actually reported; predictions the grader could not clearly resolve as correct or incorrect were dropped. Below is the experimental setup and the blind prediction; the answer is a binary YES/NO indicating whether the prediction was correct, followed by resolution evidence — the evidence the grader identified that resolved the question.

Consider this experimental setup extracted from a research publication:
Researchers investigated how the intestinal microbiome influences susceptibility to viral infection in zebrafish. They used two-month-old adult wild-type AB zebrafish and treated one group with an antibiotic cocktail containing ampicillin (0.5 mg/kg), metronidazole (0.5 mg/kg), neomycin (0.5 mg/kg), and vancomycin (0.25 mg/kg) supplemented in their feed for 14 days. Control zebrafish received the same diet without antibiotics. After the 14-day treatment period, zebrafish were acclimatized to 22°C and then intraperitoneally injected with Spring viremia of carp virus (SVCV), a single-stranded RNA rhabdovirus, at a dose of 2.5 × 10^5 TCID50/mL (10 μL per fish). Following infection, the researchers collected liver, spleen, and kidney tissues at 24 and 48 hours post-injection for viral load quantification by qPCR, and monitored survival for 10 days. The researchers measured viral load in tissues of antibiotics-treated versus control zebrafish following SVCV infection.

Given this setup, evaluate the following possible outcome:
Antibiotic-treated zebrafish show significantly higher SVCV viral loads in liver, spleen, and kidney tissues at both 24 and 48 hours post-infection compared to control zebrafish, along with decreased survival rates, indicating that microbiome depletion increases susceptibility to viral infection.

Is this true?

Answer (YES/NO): YES